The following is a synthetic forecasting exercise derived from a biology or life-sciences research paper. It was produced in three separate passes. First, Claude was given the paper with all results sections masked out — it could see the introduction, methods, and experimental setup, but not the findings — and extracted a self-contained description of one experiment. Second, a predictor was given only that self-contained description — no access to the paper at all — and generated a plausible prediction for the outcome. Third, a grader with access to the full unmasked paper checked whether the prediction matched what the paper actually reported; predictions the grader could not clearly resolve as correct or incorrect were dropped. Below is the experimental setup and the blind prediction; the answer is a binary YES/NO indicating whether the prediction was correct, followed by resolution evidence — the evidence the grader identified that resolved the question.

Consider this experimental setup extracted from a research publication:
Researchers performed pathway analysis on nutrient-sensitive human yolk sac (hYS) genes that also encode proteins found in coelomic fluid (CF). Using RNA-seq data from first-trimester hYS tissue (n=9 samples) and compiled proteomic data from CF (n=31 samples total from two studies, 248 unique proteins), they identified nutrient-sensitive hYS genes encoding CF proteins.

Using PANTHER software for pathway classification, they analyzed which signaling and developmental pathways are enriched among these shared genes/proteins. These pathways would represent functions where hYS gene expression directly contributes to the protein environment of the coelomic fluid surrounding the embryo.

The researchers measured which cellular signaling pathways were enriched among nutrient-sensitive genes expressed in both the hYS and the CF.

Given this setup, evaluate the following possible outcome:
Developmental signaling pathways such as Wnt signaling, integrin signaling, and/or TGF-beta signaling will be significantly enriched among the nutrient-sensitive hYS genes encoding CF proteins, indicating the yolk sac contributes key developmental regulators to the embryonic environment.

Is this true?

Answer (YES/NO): YES